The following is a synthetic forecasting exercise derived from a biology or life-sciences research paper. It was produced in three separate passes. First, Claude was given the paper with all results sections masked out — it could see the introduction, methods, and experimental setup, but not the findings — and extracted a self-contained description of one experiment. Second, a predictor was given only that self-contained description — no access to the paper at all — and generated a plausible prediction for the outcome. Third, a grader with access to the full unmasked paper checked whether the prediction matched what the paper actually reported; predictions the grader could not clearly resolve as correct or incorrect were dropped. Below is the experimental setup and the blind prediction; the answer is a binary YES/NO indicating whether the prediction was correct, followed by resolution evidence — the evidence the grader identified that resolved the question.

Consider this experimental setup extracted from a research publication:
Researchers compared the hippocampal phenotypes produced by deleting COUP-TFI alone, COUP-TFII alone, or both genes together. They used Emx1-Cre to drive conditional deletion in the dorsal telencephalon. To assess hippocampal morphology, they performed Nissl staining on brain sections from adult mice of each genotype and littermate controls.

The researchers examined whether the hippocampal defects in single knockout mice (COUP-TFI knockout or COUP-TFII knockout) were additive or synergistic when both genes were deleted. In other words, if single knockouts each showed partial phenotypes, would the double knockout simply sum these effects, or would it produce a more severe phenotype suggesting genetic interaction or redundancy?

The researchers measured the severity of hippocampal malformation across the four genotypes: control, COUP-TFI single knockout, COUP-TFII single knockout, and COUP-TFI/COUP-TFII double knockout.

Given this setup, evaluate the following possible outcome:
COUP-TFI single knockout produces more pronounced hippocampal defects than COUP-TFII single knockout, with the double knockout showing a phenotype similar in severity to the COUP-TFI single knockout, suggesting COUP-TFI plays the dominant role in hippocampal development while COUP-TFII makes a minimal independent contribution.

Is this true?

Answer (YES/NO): NO